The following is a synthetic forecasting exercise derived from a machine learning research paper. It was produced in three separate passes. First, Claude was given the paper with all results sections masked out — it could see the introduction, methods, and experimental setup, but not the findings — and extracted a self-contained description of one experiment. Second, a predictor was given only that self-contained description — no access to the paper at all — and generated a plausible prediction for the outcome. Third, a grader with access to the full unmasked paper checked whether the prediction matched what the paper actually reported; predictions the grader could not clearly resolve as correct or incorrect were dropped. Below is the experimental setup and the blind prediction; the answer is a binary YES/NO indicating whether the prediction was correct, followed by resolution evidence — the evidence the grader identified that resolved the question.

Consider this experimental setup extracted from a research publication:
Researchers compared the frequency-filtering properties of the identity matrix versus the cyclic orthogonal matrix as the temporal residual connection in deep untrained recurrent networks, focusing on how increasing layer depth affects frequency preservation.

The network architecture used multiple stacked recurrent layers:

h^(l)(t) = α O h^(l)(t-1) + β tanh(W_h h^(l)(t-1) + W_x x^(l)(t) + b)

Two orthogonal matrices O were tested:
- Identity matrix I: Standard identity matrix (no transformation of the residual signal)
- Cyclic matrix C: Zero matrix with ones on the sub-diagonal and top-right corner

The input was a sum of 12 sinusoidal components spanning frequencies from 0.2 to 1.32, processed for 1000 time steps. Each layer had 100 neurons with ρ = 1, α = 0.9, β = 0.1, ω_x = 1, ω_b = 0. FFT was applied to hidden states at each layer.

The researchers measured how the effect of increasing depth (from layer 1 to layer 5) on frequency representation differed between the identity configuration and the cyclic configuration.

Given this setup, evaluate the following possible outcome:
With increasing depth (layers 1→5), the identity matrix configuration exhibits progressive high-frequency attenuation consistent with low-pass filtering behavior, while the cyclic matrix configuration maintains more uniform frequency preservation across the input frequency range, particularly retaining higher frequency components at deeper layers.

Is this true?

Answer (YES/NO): YES